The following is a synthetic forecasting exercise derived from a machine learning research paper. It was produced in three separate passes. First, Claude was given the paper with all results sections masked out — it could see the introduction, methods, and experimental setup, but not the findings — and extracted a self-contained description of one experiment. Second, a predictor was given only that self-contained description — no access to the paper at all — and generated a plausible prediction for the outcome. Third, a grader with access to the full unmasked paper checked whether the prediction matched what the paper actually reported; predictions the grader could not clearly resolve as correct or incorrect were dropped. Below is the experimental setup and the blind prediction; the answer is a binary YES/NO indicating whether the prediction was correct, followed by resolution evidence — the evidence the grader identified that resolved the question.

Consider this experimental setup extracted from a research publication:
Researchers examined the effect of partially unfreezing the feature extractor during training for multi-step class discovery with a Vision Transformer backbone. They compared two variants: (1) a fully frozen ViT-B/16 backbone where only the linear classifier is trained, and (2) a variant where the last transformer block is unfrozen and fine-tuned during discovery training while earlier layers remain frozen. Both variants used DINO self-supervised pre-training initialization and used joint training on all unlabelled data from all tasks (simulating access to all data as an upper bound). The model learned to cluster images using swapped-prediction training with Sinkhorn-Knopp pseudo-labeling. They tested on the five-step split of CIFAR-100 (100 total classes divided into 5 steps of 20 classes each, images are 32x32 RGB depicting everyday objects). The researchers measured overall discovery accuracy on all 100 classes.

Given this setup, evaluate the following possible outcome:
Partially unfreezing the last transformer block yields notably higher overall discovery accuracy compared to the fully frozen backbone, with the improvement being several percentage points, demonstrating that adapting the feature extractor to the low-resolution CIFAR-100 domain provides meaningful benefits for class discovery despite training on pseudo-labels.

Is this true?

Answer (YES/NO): YES